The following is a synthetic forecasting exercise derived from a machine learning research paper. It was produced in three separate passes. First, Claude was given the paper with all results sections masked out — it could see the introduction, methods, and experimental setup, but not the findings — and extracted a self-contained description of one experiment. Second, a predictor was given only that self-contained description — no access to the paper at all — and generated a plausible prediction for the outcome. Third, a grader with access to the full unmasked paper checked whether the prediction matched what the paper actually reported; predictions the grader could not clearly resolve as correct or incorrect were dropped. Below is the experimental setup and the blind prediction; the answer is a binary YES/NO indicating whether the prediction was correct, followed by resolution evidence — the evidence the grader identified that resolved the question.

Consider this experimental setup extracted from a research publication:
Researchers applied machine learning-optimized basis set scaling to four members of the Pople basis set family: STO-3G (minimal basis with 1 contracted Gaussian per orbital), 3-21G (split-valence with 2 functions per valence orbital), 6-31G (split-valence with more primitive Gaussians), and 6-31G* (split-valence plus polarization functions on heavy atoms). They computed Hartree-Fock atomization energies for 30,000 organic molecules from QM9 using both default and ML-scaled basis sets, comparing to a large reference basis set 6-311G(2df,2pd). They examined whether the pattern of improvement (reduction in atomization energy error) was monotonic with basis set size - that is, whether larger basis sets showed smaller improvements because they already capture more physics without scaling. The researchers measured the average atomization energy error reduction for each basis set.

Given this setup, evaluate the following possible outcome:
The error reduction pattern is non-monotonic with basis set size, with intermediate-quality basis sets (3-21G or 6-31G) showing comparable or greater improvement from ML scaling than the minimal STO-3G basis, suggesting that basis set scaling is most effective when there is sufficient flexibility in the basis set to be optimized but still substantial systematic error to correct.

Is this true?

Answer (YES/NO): YES